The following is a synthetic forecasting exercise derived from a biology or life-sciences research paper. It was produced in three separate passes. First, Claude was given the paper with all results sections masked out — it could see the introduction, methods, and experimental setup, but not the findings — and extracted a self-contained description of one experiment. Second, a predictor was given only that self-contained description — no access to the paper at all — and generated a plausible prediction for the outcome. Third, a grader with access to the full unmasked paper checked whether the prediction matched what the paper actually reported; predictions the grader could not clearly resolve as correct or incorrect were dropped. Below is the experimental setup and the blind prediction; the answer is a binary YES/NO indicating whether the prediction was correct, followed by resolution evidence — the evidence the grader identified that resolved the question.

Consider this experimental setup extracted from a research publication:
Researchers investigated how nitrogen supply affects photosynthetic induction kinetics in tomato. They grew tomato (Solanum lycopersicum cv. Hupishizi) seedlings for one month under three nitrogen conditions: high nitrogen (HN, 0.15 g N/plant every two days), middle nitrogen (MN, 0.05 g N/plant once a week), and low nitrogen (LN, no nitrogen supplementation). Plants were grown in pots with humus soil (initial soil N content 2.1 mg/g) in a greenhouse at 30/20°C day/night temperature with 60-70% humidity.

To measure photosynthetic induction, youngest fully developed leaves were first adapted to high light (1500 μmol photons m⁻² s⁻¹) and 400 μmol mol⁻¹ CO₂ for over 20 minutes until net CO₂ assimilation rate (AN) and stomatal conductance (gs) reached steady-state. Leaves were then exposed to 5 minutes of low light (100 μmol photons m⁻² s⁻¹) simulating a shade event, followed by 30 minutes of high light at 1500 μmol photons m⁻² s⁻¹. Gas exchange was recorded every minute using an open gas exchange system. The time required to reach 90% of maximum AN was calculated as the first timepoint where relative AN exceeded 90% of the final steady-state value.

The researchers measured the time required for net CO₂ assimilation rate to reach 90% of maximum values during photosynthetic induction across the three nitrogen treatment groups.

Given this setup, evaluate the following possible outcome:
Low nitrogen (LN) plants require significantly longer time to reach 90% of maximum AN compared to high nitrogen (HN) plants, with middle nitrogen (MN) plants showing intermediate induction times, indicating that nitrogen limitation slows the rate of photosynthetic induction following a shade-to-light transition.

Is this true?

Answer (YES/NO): YES